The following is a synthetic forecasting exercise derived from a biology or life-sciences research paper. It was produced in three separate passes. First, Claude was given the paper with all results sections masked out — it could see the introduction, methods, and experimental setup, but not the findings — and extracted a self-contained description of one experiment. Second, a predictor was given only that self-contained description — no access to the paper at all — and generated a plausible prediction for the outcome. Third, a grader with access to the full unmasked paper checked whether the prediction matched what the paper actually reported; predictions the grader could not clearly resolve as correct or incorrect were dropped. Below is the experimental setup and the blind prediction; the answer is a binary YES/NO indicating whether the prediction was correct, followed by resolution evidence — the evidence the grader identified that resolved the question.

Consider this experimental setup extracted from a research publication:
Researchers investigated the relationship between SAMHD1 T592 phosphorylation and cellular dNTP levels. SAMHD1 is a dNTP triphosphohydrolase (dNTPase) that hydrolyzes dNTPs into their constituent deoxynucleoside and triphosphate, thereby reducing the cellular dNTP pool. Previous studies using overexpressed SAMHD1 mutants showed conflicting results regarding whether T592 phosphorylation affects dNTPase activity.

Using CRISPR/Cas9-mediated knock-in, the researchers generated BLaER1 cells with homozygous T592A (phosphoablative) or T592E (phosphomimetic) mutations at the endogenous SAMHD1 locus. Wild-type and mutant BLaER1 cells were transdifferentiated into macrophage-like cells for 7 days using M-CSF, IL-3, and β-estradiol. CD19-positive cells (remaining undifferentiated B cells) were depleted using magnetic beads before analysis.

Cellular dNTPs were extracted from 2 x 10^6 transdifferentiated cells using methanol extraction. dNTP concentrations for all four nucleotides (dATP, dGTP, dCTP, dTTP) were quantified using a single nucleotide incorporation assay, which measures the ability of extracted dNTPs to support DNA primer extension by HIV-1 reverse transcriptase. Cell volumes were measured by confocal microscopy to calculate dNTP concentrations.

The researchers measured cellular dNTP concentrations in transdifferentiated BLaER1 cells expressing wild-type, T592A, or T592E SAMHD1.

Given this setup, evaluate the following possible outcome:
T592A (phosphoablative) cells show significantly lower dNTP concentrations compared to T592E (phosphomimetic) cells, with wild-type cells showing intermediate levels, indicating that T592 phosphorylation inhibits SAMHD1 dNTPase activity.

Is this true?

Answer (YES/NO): NO